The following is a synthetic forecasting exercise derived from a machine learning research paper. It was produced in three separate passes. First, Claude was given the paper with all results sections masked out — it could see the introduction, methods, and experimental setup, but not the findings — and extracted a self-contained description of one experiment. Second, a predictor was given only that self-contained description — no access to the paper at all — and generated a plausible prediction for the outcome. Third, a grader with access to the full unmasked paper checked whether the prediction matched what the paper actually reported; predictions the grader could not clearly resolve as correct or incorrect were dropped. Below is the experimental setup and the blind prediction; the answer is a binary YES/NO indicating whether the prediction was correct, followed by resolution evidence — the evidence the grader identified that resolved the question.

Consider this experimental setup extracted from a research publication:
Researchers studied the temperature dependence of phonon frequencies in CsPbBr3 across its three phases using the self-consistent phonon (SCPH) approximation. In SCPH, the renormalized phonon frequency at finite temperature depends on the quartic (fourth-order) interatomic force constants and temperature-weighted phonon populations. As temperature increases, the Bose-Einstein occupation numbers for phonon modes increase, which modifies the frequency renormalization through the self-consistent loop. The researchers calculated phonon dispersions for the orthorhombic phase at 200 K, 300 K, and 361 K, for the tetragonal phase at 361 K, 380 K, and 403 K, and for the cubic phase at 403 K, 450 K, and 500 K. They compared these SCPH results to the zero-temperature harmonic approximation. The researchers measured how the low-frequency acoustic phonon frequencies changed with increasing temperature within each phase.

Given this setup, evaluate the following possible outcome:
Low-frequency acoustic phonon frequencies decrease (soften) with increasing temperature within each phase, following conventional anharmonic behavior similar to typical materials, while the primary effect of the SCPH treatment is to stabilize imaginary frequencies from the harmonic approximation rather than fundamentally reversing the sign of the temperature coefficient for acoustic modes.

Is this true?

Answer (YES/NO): NO